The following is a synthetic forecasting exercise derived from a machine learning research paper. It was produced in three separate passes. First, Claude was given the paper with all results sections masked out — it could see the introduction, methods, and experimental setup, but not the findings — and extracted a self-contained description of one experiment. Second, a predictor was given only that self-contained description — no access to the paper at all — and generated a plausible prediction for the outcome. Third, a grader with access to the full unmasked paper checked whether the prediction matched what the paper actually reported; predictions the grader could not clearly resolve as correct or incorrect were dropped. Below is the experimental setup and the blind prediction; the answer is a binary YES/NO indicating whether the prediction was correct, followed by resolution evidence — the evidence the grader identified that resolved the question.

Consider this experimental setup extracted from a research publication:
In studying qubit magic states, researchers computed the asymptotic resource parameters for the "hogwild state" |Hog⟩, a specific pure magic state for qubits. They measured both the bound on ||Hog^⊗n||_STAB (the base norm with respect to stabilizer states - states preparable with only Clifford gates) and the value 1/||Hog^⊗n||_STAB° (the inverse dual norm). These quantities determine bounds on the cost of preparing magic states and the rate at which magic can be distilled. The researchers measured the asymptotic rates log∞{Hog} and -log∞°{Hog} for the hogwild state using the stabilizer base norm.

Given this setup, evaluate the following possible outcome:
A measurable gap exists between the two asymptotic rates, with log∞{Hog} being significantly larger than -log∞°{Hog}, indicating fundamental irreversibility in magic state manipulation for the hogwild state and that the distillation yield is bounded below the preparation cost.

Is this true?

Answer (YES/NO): NO